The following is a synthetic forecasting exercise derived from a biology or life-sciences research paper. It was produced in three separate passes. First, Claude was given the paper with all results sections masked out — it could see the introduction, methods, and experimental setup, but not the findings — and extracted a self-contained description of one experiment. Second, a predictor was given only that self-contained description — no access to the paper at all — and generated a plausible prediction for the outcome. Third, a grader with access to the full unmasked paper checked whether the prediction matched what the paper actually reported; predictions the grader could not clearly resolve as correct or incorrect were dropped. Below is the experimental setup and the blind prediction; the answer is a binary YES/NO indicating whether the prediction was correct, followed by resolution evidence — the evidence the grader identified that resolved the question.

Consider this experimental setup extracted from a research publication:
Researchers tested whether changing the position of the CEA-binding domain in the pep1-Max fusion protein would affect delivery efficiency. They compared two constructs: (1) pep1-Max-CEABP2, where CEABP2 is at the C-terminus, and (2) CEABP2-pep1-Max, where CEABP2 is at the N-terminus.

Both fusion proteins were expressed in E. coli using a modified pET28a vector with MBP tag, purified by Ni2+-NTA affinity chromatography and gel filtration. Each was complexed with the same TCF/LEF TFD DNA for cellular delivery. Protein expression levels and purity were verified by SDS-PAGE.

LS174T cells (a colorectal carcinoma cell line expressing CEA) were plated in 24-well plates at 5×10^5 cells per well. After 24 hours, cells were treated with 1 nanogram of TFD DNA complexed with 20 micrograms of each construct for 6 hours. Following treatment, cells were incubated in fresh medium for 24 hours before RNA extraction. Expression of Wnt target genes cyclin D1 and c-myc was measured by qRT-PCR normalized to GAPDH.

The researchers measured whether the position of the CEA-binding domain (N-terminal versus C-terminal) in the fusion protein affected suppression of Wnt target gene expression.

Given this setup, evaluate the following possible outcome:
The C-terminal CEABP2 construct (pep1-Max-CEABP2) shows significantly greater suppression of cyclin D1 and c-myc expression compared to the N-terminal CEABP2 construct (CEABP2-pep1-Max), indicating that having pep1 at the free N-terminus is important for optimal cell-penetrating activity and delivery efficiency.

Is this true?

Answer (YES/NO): NO